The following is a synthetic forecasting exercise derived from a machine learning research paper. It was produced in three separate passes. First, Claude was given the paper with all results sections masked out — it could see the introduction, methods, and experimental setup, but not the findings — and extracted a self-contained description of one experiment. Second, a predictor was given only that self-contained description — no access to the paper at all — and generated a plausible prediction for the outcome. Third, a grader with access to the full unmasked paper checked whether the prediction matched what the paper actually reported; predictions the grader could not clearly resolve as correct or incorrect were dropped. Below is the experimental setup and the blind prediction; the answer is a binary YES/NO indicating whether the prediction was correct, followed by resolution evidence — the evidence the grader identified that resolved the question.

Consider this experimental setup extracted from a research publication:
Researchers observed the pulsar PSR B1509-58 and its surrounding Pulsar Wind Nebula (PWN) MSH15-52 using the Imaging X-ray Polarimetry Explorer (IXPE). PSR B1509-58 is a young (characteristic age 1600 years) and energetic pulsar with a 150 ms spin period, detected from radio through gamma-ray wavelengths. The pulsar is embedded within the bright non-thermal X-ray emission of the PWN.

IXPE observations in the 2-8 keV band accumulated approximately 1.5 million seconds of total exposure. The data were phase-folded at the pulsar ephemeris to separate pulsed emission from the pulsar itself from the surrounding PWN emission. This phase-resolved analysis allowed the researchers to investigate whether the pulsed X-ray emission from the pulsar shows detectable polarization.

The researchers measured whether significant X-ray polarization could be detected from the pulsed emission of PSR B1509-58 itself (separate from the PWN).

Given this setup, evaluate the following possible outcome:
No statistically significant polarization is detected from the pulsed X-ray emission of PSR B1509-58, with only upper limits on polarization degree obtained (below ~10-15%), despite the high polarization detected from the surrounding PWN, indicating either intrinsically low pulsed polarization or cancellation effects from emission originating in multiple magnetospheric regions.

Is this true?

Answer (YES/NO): NO